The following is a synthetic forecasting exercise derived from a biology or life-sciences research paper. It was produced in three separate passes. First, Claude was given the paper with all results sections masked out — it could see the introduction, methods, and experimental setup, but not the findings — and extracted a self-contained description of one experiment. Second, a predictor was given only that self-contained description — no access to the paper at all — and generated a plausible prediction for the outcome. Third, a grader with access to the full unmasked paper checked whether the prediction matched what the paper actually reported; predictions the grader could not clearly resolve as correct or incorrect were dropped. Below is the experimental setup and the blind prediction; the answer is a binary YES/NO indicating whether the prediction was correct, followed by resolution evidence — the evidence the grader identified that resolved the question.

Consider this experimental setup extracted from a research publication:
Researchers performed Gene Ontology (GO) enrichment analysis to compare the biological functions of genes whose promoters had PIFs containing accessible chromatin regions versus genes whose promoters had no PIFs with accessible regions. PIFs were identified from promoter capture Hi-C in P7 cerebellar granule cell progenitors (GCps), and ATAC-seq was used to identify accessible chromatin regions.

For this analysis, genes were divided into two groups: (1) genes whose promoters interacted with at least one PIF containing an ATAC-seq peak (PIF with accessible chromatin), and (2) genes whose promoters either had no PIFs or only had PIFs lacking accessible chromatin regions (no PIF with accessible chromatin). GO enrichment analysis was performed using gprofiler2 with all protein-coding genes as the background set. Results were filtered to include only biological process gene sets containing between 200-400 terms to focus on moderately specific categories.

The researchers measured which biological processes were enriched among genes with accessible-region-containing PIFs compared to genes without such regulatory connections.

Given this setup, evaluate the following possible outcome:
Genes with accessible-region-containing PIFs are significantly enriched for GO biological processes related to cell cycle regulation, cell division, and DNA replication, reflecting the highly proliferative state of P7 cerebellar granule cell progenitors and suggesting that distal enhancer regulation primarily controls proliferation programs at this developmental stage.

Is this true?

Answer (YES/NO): NO